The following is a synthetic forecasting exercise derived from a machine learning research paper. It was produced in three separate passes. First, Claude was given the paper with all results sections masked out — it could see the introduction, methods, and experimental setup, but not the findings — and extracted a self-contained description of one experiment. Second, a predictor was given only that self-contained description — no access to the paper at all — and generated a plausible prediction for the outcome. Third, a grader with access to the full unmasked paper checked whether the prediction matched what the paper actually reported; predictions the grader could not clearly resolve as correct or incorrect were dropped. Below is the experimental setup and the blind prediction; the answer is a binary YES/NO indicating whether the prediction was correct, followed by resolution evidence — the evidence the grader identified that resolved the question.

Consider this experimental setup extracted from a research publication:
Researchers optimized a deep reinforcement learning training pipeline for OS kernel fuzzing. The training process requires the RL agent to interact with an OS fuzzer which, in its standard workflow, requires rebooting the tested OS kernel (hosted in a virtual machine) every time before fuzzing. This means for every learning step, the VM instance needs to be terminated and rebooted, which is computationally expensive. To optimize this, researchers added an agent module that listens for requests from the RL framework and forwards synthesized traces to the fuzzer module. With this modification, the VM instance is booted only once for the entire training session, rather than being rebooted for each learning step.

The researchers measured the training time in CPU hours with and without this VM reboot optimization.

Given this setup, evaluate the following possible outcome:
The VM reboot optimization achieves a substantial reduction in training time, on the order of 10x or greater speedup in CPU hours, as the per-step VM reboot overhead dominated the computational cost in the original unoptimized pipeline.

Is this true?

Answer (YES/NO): NO